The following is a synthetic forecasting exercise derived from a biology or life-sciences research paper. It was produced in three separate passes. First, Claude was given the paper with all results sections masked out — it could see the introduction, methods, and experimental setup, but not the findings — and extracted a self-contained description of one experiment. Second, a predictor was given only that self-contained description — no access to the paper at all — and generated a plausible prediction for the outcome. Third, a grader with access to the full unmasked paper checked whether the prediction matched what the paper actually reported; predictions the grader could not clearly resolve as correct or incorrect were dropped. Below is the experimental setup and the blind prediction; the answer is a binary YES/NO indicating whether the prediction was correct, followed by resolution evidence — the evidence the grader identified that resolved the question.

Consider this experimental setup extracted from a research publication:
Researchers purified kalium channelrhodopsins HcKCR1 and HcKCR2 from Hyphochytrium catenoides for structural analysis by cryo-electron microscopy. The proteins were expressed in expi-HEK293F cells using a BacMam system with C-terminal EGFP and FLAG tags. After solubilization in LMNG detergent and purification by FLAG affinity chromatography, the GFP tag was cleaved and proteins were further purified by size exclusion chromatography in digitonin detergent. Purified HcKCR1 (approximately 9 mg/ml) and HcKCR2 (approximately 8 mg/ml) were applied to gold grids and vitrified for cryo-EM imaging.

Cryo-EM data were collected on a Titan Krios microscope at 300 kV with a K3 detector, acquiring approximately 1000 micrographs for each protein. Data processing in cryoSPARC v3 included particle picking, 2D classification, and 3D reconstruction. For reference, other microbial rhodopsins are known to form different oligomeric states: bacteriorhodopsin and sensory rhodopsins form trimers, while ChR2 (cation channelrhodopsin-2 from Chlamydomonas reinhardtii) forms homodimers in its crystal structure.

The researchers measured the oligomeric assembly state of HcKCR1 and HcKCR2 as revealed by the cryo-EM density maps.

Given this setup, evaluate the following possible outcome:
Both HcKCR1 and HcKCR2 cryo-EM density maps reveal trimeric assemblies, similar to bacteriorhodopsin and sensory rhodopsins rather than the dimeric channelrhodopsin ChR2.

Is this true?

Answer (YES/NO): YES